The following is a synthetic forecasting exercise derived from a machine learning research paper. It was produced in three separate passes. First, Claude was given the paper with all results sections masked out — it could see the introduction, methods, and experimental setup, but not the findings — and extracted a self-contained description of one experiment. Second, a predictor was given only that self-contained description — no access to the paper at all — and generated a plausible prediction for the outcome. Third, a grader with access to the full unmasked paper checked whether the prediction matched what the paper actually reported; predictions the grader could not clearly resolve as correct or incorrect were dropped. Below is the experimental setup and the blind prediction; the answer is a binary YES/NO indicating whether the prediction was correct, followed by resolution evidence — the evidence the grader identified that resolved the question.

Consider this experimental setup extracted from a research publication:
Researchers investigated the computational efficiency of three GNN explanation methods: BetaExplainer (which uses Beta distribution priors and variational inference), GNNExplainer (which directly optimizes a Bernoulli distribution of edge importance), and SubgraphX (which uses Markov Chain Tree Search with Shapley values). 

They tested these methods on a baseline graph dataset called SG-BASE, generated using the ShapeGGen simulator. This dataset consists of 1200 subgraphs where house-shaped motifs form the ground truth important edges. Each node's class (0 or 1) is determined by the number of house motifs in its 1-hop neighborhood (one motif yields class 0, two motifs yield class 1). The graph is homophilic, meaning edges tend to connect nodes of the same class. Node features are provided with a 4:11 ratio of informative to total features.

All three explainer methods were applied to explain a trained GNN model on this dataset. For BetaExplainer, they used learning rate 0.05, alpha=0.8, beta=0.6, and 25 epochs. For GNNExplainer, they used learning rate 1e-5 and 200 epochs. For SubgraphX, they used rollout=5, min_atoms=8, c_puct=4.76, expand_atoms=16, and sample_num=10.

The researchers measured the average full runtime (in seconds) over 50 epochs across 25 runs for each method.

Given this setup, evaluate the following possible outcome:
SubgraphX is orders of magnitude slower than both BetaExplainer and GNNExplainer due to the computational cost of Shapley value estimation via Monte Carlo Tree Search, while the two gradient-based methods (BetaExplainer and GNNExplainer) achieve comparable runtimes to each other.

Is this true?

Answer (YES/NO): NO